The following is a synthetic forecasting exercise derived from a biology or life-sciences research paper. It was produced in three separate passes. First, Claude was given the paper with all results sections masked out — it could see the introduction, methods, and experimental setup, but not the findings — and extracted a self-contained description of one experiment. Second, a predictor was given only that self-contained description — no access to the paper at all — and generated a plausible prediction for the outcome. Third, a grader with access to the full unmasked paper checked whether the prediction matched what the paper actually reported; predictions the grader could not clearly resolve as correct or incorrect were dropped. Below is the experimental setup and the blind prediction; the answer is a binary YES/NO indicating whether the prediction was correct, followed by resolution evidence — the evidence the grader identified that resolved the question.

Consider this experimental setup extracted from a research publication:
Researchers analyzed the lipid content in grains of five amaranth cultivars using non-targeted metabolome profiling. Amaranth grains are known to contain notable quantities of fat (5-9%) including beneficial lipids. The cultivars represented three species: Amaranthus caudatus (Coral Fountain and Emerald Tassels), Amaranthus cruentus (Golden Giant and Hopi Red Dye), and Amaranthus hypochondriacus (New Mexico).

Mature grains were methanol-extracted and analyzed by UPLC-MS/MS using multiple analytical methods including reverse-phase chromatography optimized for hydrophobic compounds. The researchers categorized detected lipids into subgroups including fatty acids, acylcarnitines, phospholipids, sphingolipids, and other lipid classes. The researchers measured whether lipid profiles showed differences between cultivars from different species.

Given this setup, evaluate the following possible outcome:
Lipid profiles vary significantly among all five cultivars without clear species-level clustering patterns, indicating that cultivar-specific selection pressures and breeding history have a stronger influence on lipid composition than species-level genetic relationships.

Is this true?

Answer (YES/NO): NO